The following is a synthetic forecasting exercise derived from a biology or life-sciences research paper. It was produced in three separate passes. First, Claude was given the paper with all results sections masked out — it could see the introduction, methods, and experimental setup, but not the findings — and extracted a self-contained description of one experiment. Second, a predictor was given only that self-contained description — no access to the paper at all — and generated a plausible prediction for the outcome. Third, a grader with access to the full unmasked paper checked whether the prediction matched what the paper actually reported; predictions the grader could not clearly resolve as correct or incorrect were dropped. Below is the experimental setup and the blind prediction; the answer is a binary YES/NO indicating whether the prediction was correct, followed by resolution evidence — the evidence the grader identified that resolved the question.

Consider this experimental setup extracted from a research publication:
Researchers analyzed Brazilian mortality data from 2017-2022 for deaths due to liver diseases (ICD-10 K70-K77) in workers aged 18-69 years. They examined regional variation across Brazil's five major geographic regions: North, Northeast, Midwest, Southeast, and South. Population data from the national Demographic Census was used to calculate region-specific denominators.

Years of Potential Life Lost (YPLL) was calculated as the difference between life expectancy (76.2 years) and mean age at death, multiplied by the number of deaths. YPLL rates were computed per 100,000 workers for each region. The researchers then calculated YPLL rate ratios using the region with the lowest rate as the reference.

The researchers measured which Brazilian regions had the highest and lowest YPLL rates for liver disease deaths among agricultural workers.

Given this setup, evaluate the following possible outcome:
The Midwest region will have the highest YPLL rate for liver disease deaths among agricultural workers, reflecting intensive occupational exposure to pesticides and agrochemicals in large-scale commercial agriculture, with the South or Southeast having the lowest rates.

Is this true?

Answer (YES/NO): NO